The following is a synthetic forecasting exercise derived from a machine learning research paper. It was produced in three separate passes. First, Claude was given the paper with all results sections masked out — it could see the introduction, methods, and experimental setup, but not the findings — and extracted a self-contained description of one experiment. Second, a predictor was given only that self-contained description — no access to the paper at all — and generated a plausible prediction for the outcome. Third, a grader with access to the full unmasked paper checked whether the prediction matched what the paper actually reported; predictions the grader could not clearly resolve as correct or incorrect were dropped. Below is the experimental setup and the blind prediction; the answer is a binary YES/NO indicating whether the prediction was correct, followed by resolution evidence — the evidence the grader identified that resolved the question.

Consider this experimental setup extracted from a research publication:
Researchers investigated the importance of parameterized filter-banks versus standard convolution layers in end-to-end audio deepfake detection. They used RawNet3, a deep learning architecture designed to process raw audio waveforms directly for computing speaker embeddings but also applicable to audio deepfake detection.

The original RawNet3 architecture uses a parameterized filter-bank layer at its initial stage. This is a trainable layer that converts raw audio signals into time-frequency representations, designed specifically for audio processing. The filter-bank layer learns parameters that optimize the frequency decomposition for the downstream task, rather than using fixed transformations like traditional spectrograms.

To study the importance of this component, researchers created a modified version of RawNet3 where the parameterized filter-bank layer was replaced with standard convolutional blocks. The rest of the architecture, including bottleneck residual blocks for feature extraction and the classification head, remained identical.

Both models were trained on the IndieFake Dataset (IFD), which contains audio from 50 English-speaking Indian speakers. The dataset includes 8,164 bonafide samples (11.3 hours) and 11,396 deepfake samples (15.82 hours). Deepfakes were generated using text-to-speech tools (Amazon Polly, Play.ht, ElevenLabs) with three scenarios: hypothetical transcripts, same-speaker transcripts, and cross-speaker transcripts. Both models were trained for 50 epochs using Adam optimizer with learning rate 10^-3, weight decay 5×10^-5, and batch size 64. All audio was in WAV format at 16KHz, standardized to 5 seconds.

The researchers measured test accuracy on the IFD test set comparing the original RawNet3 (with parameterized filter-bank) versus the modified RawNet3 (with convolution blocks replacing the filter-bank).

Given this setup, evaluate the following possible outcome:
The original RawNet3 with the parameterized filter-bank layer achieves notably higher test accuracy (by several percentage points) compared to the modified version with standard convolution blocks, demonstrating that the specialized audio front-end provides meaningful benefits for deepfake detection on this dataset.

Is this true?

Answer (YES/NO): NO